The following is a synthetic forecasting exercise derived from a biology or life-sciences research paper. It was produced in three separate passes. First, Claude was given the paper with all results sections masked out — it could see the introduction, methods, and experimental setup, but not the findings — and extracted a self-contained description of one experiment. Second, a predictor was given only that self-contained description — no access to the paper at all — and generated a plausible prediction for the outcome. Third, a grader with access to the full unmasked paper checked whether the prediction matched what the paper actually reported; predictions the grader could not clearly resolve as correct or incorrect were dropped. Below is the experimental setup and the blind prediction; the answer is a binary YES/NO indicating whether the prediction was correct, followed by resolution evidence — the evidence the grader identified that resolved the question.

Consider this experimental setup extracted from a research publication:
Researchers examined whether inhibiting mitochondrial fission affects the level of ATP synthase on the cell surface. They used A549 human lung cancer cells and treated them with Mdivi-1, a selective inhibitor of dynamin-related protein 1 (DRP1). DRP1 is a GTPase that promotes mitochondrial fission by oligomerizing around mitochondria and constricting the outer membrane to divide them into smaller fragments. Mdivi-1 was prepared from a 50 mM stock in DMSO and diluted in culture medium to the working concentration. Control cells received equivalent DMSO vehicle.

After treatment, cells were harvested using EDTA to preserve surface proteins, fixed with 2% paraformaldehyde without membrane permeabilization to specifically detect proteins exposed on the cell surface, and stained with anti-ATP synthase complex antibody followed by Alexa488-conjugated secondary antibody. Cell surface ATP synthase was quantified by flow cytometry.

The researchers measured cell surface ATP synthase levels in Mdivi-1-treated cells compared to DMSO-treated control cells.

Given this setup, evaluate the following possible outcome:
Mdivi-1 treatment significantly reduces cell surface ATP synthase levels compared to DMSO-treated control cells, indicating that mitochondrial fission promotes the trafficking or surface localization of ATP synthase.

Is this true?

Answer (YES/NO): YES